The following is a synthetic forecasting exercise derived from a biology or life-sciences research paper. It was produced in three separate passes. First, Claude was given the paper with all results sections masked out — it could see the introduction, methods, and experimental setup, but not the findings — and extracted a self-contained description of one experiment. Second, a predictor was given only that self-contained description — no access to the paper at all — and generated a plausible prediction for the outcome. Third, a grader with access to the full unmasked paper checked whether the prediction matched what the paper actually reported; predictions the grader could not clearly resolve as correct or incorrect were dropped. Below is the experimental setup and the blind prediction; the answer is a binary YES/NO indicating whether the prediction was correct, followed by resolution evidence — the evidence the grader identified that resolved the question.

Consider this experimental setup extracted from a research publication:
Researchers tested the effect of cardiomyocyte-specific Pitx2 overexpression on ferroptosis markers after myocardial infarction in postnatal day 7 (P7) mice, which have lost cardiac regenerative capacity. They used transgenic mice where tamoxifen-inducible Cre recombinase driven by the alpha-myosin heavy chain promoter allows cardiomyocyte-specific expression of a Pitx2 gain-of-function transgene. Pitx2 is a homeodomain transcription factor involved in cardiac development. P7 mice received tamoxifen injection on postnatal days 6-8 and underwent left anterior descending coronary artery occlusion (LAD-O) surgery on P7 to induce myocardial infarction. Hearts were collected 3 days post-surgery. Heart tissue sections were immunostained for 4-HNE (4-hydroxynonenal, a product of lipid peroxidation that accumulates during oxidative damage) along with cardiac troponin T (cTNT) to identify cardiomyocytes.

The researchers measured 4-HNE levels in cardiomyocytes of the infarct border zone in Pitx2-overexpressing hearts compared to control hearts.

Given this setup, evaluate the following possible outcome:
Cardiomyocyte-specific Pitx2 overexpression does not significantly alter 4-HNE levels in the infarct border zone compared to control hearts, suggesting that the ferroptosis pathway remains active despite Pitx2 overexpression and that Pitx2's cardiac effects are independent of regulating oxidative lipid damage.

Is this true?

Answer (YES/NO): NO